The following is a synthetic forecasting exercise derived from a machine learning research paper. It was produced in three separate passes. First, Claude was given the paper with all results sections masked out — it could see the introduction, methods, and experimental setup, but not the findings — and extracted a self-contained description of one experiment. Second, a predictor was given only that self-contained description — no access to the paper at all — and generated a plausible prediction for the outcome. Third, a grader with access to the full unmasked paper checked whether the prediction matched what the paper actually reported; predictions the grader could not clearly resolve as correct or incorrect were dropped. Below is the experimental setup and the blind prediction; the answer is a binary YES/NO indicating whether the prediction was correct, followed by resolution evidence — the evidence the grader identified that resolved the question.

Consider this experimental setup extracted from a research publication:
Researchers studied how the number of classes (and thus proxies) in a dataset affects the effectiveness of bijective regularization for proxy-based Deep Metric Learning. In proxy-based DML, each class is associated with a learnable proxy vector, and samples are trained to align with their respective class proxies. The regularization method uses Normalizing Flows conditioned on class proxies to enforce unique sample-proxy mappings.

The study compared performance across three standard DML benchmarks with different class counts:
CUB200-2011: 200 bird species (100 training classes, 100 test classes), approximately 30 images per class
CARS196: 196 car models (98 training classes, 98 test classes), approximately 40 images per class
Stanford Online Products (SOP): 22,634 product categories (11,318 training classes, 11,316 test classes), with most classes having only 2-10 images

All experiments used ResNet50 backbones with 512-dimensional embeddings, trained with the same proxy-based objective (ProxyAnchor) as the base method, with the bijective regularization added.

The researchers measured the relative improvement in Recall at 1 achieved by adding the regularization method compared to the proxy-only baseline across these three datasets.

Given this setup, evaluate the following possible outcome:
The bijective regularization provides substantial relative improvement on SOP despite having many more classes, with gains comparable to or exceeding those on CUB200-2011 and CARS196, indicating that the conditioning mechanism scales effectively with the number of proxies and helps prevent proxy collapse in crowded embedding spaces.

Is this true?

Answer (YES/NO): NO